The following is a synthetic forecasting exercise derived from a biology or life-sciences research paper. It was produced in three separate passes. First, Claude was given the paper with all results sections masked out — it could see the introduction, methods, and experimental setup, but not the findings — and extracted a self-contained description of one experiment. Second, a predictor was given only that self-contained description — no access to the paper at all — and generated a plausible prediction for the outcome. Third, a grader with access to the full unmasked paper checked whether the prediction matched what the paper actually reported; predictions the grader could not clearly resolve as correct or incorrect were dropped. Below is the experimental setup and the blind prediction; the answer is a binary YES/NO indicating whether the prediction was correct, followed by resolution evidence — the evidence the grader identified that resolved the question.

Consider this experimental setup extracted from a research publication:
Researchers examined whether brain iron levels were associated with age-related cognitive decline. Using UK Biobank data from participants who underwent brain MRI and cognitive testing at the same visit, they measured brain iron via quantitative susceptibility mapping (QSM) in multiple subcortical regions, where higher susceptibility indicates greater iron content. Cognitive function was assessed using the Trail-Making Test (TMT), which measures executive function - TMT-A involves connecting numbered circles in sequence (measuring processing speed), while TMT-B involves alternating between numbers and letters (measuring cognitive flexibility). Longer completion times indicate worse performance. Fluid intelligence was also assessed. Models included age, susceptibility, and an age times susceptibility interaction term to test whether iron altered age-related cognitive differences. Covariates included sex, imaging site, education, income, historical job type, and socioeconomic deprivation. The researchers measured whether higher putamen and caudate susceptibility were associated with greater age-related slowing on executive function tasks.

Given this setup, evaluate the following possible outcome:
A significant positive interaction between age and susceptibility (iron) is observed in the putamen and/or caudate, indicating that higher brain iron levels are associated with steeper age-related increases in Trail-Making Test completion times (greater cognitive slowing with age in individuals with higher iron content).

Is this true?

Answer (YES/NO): YES